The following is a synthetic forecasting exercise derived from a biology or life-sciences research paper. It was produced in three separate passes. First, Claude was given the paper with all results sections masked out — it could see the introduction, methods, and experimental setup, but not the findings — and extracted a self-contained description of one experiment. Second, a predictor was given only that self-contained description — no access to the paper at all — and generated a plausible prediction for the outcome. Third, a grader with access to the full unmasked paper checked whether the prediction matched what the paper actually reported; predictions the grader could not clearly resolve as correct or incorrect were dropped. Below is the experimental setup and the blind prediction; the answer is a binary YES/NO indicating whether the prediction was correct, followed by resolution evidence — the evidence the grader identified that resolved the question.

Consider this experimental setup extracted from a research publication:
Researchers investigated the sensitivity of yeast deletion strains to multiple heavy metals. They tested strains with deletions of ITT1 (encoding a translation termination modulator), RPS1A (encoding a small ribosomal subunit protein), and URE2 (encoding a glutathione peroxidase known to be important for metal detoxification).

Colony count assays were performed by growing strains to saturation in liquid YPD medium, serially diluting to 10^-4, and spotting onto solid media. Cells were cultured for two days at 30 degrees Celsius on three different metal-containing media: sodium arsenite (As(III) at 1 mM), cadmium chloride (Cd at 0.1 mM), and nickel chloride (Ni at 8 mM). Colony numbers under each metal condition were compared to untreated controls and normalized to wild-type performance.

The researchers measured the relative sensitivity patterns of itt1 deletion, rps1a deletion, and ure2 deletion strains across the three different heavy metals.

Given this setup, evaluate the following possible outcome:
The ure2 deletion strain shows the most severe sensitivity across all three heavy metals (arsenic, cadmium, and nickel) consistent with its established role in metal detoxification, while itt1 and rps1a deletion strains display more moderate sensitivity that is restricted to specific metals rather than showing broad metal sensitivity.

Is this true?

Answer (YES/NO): NO